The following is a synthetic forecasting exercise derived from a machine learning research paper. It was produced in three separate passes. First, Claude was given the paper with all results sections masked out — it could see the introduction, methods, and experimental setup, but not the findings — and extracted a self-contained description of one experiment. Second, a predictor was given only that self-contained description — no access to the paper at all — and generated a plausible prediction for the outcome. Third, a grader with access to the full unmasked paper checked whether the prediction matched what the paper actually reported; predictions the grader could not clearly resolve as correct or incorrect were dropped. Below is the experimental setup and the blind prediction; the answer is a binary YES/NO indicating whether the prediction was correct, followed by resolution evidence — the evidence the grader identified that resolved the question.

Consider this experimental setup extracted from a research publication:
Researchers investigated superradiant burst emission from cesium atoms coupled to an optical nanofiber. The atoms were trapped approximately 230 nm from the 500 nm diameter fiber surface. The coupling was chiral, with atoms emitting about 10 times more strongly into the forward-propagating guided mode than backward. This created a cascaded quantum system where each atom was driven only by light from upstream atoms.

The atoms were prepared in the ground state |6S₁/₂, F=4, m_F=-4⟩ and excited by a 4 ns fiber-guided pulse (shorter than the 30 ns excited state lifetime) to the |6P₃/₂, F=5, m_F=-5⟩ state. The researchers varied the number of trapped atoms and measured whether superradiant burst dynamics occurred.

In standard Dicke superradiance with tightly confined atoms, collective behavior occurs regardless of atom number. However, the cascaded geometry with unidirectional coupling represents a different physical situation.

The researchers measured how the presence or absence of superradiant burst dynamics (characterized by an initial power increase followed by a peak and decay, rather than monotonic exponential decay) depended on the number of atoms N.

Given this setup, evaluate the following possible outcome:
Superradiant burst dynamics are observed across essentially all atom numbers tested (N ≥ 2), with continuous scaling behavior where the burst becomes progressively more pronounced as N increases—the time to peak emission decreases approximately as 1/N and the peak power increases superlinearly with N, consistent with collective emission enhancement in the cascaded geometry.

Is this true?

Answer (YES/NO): NO